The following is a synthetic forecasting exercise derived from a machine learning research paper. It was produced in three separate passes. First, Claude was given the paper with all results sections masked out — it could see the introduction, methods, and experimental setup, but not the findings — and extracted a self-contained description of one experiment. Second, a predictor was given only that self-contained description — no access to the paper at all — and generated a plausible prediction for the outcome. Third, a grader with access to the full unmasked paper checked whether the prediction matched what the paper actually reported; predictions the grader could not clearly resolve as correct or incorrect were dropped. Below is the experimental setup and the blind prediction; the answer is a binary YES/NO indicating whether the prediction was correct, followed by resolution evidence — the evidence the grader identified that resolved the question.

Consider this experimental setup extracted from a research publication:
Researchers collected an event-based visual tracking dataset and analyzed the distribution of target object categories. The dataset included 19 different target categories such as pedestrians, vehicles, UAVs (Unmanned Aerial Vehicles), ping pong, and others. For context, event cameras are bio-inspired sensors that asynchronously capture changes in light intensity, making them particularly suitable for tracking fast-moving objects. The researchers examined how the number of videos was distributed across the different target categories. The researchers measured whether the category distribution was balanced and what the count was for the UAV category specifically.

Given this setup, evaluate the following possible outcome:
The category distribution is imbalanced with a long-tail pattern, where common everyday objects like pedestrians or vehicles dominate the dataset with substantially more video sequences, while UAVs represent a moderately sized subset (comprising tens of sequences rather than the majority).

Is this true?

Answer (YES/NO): NO